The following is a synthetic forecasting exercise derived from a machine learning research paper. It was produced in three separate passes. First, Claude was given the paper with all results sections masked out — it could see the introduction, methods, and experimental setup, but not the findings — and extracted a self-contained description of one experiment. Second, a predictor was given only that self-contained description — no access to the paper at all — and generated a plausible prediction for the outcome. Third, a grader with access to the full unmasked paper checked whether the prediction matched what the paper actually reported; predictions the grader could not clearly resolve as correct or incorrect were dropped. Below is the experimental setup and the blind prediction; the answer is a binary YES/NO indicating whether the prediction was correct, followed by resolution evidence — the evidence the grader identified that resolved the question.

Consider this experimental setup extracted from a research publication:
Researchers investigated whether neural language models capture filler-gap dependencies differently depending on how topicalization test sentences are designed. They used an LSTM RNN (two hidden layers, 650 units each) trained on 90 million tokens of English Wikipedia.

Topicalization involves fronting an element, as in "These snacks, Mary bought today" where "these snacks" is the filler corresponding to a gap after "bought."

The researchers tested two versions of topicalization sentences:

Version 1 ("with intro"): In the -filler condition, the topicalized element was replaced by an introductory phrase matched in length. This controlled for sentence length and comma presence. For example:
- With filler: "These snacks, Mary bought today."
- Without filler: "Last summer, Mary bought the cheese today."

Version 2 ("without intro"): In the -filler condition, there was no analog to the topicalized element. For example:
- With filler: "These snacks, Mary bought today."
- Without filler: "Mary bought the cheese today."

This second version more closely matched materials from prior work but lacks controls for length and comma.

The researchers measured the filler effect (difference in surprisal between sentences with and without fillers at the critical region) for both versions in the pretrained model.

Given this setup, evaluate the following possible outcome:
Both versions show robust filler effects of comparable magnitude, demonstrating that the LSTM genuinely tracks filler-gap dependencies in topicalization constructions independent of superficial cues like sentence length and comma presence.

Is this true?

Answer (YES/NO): NO